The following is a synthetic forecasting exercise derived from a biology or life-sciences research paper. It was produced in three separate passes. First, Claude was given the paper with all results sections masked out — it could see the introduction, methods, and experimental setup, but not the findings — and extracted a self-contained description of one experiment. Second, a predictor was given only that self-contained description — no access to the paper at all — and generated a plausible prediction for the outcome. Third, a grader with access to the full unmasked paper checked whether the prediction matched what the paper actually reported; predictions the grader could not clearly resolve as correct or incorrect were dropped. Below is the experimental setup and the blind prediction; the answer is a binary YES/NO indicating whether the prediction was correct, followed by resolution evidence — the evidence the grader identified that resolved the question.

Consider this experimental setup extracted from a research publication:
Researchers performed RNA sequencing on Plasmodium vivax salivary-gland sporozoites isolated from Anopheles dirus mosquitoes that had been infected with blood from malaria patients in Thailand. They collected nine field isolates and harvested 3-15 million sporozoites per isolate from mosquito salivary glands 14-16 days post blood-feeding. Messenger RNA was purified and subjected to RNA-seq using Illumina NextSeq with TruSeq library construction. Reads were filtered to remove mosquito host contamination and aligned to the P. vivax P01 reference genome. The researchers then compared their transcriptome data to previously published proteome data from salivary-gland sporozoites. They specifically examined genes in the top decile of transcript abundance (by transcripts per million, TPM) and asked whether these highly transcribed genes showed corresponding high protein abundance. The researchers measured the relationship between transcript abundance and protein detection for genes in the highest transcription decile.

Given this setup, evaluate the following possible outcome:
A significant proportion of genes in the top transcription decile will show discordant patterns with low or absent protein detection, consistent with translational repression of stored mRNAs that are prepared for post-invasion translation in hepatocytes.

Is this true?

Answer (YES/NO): YES